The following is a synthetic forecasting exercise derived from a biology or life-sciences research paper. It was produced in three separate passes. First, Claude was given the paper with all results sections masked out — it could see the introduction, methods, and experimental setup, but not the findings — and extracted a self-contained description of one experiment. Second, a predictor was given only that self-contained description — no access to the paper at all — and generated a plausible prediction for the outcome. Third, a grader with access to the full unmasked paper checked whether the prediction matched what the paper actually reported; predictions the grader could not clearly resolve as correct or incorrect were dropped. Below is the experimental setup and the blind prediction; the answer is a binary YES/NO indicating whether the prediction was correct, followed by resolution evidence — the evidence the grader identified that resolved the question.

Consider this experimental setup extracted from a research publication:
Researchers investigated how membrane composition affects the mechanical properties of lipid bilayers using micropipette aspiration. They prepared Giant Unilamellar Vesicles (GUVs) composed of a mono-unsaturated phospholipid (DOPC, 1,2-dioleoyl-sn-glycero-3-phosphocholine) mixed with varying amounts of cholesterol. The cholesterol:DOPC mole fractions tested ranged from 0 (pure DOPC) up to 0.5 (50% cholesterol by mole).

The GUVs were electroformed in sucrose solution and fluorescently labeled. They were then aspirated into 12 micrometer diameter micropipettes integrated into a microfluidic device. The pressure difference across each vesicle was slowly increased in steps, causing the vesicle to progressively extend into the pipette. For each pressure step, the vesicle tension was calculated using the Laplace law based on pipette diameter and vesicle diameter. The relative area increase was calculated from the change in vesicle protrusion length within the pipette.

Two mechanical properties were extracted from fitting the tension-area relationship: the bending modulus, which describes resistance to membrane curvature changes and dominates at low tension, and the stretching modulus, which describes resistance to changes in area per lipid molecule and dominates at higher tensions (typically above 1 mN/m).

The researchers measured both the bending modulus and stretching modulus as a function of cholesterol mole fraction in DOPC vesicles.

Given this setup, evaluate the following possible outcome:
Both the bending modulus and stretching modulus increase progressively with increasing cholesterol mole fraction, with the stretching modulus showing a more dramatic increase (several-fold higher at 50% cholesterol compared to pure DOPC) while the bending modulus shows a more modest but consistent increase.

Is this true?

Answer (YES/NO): NO